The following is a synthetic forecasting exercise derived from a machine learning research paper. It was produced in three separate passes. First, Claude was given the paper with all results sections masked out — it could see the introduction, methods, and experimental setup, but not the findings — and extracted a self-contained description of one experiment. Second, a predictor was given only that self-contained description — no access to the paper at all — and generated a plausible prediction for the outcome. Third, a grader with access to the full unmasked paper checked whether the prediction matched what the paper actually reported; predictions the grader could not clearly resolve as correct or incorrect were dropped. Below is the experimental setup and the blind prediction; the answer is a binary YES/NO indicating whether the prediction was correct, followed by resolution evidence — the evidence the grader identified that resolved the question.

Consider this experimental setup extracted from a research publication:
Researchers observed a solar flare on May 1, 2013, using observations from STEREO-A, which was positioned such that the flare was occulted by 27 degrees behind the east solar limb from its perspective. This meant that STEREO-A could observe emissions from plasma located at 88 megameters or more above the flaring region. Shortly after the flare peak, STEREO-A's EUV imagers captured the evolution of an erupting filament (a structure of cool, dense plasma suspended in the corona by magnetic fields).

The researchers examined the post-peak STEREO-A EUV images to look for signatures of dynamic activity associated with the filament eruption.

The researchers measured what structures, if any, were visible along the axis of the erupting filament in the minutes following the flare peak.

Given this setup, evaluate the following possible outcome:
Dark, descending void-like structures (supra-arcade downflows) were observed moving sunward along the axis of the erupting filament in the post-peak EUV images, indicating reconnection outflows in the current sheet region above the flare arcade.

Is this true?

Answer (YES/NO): NO